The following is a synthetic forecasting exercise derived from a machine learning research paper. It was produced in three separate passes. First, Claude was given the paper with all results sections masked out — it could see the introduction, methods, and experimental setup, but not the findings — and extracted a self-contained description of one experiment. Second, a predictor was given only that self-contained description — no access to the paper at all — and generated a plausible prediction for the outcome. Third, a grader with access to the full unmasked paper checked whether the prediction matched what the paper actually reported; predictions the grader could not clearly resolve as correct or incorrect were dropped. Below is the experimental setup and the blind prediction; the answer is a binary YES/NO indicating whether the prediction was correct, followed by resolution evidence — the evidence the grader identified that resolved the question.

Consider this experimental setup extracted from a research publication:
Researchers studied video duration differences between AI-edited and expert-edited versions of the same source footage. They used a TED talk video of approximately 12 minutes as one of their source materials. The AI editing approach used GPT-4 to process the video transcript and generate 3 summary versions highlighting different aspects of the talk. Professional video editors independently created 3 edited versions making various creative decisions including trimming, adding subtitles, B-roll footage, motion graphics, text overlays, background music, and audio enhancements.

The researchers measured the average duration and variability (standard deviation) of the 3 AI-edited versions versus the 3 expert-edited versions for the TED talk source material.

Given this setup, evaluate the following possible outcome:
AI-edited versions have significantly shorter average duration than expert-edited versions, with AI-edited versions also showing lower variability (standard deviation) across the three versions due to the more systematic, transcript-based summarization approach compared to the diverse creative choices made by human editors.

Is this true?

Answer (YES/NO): NO